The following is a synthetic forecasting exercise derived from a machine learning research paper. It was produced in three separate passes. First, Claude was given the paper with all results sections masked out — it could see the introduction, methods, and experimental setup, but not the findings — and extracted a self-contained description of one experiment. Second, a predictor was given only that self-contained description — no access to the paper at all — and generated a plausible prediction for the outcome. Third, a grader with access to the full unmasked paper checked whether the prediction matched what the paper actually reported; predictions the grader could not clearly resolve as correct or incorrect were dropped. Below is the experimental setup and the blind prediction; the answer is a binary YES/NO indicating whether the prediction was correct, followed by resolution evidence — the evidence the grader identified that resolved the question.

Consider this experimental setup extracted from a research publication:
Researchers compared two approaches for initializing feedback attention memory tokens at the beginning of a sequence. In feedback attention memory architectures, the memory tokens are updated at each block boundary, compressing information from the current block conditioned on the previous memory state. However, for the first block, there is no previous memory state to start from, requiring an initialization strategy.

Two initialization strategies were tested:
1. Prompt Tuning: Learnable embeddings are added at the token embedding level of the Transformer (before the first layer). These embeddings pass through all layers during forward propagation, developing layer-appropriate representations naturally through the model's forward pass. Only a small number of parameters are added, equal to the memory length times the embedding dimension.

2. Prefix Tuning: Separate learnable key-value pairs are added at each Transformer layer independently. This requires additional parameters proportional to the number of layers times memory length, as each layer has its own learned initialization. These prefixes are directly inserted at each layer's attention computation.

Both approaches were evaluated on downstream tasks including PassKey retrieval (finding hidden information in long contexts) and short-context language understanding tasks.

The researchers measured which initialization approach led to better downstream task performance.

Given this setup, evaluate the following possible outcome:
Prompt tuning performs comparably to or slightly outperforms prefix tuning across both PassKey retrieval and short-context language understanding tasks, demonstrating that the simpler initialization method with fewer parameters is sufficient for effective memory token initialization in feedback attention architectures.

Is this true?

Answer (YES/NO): NO